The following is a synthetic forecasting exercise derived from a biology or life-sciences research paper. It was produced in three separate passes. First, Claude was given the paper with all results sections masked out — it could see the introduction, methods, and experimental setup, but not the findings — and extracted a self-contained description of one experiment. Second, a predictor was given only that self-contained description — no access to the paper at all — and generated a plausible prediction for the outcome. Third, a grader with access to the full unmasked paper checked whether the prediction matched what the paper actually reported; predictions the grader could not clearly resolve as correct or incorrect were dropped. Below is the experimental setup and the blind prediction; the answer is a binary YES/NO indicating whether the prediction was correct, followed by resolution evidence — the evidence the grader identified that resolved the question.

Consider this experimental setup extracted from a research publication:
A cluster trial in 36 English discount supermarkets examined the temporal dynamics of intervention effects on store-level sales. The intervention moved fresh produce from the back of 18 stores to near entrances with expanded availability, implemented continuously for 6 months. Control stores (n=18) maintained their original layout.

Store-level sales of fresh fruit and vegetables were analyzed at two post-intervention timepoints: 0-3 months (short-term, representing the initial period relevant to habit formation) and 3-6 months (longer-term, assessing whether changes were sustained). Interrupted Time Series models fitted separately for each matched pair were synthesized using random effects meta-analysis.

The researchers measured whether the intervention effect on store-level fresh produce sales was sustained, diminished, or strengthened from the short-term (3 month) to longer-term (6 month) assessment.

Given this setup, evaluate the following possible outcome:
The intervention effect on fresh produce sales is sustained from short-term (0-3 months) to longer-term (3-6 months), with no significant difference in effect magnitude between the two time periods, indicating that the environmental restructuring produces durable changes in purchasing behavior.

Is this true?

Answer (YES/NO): NO